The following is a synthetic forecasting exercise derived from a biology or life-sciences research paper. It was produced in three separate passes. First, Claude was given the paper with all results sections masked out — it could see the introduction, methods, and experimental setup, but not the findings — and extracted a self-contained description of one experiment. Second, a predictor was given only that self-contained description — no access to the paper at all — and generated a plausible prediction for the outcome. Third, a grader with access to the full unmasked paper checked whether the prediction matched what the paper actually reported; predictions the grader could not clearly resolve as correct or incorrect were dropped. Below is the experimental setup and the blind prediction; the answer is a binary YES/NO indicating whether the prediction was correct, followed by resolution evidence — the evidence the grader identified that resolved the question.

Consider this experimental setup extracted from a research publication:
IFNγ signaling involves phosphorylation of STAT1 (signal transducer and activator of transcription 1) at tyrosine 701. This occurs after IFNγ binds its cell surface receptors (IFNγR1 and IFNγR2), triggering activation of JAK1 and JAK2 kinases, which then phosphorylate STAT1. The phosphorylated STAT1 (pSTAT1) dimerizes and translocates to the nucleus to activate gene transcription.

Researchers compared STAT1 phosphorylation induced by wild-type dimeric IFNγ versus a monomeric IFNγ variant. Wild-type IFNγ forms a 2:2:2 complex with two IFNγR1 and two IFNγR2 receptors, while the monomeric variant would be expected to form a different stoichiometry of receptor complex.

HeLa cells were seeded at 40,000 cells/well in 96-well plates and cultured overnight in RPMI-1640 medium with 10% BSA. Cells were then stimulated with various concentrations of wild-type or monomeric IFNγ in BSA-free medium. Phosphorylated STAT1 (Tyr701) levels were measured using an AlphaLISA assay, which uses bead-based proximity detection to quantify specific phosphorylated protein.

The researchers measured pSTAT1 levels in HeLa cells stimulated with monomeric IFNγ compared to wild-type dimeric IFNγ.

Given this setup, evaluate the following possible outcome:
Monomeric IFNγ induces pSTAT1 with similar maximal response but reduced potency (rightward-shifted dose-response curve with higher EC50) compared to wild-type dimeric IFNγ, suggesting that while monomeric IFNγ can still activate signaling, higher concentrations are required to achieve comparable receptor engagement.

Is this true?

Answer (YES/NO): NO